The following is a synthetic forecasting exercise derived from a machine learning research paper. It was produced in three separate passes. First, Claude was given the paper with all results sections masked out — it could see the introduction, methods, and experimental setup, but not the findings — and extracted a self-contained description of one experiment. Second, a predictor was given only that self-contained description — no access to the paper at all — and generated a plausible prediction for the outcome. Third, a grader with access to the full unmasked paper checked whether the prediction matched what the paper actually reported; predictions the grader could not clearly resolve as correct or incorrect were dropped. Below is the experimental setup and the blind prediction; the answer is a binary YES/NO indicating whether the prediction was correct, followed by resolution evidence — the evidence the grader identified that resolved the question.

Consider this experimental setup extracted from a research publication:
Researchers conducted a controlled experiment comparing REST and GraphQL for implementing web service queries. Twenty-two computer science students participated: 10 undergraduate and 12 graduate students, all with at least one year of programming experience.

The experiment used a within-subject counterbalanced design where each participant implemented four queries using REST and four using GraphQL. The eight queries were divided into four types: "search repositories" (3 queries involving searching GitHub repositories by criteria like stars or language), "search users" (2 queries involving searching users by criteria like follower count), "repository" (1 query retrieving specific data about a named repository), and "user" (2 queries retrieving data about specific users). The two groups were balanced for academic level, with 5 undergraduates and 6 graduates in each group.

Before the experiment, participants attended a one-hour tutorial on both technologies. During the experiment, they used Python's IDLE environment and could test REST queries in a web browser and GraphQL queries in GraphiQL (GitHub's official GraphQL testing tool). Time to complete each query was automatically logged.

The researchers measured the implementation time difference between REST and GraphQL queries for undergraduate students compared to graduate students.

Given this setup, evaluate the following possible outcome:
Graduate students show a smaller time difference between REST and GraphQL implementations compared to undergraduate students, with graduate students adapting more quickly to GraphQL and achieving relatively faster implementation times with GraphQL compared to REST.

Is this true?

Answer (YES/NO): NO